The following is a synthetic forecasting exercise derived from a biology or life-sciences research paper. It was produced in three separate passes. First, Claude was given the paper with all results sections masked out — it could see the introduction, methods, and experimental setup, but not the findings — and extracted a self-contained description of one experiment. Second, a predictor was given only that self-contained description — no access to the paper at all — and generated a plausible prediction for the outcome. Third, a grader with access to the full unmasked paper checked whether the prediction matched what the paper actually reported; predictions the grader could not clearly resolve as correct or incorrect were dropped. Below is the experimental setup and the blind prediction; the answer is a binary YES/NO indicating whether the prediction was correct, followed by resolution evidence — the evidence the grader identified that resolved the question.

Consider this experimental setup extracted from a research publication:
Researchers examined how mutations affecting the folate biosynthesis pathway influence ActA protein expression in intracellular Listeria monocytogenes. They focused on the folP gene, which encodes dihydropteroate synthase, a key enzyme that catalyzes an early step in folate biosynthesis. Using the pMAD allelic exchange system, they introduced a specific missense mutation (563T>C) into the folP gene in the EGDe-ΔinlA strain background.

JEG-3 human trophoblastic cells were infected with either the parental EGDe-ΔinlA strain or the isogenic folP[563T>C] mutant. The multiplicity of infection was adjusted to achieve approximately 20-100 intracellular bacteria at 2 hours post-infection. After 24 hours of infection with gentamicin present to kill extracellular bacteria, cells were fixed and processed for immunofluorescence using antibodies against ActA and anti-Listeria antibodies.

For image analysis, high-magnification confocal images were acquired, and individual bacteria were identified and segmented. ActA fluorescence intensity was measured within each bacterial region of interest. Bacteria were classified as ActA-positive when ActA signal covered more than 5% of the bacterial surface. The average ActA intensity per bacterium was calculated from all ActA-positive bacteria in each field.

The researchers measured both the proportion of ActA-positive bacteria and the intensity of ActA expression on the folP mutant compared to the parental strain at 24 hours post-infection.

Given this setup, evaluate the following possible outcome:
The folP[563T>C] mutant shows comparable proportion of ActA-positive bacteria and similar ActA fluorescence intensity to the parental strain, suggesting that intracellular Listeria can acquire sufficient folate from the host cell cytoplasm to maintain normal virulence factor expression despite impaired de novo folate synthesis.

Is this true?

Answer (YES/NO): NO